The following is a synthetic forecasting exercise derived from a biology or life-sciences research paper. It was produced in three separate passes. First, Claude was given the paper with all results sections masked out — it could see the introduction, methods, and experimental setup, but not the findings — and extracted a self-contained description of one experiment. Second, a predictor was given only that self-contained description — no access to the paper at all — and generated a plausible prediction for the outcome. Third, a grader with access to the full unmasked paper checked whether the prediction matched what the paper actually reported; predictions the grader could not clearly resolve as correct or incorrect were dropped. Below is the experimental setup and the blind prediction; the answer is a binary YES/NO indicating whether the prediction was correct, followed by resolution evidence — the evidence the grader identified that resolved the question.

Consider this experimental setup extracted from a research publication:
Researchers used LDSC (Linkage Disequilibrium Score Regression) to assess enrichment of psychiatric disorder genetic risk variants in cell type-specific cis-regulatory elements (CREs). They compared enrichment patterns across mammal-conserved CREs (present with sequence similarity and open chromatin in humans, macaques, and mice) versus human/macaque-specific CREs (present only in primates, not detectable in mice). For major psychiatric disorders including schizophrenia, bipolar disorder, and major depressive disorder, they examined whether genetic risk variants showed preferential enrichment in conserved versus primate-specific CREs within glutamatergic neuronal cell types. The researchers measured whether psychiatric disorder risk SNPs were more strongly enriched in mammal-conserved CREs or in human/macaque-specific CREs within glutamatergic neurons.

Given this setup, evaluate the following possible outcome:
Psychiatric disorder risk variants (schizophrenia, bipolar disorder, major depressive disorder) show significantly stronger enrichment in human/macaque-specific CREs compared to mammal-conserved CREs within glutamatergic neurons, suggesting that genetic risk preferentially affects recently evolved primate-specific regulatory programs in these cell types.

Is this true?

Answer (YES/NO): YES